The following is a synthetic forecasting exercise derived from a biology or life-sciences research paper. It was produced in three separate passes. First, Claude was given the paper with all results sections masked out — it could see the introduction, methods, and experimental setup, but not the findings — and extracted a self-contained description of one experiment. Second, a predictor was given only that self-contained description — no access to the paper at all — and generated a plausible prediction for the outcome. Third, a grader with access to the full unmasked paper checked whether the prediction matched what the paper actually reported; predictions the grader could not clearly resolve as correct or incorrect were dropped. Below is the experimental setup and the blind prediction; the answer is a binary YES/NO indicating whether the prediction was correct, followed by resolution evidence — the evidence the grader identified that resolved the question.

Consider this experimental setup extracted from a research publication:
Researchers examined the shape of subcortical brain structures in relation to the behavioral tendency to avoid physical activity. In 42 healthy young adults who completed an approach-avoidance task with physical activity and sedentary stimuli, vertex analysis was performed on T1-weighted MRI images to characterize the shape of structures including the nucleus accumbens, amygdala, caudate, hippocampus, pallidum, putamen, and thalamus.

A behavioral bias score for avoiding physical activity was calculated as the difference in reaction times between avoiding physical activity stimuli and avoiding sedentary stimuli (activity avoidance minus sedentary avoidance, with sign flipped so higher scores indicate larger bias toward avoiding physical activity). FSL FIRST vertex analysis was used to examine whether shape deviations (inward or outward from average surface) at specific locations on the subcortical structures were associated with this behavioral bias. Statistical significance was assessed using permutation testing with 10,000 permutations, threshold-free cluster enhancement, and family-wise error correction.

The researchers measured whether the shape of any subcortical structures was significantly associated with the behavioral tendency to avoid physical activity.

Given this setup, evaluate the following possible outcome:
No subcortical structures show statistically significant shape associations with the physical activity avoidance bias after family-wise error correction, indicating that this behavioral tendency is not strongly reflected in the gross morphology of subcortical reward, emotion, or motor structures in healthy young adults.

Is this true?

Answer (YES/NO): YES